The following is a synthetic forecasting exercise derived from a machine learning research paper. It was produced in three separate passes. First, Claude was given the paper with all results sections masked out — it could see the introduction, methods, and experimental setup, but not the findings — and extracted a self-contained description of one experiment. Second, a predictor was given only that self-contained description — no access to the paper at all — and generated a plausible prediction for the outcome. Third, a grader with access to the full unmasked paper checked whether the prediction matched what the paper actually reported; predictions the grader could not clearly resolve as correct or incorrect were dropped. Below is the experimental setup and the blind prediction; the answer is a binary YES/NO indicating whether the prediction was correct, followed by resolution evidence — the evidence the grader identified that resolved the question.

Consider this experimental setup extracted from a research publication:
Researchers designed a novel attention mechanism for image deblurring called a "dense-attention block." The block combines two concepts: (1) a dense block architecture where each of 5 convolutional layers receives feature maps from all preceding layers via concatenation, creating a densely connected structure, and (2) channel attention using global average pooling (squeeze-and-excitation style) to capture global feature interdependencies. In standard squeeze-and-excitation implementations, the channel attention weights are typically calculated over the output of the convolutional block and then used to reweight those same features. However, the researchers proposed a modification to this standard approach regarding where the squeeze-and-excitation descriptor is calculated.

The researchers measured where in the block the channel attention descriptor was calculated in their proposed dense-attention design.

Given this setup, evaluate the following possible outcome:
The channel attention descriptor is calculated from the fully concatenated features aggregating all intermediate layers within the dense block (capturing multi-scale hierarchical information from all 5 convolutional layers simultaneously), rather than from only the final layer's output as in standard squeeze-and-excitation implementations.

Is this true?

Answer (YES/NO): NO